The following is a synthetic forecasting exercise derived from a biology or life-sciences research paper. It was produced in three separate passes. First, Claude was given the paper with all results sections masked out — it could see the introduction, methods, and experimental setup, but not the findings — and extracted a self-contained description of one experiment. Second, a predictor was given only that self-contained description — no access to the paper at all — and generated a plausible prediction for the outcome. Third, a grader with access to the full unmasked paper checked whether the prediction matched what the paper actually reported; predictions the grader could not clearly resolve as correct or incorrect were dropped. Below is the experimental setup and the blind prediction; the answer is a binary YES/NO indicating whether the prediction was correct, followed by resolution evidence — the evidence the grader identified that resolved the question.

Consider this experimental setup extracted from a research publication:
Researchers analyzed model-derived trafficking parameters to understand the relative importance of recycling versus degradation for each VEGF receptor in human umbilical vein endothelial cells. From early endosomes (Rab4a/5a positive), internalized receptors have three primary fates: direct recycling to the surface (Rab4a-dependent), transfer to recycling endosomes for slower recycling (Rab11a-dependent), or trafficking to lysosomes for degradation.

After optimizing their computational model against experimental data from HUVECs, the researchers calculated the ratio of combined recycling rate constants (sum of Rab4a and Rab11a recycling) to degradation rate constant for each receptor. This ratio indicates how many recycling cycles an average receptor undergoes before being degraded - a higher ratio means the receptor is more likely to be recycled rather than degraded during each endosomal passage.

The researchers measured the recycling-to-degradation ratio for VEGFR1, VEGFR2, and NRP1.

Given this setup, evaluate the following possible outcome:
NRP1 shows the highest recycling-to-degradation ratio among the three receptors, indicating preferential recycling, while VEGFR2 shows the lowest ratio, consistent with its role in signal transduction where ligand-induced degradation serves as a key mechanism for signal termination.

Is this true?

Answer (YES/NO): YES